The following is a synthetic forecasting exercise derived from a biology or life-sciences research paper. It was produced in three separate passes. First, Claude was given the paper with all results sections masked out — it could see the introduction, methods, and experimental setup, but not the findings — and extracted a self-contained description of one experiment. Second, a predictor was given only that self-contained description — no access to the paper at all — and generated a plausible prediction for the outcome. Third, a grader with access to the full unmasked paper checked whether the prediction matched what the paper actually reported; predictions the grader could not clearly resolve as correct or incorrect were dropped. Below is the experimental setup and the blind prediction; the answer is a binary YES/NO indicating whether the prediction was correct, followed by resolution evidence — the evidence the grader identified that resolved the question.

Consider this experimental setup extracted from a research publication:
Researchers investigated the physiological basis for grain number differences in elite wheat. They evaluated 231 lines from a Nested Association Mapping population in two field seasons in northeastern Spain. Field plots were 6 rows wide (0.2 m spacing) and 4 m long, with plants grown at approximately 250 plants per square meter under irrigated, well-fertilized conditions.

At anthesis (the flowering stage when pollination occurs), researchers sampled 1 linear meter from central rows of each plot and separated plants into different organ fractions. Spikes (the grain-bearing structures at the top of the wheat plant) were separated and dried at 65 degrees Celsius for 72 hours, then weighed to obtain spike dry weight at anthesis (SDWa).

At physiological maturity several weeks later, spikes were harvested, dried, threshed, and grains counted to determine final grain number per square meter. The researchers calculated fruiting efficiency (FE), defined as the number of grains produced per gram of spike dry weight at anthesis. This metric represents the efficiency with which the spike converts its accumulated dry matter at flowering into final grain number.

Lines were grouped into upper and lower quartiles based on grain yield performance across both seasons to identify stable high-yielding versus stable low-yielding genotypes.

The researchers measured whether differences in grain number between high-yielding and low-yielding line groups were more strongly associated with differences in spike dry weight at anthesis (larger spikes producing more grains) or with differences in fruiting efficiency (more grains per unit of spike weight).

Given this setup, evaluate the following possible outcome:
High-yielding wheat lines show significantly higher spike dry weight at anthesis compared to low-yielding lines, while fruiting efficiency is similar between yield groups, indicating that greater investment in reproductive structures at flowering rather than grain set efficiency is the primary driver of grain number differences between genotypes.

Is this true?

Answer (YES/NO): YES